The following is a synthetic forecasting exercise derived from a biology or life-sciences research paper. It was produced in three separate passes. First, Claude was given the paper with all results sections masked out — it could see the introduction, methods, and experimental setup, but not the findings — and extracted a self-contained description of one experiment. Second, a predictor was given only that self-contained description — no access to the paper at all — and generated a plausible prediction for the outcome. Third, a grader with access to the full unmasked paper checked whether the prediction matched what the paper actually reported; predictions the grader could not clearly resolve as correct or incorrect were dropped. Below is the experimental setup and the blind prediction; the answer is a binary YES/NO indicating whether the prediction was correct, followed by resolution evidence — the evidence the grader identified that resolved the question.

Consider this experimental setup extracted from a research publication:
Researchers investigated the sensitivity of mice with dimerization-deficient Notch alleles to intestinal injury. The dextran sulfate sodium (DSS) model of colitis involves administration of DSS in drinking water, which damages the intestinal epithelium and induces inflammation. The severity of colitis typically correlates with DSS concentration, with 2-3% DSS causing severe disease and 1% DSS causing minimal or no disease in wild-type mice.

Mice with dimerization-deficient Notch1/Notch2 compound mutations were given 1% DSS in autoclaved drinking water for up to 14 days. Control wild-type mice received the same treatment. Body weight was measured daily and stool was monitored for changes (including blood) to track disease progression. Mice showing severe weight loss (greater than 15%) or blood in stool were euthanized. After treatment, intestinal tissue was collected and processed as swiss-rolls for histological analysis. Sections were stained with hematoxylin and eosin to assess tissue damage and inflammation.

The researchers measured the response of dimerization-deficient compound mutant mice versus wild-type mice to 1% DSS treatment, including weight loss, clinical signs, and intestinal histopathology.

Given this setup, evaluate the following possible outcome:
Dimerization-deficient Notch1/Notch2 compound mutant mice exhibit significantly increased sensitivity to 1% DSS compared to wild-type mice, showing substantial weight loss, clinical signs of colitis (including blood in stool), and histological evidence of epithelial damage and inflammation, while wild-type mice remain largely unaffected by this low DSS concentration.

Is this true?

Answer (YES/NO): YES